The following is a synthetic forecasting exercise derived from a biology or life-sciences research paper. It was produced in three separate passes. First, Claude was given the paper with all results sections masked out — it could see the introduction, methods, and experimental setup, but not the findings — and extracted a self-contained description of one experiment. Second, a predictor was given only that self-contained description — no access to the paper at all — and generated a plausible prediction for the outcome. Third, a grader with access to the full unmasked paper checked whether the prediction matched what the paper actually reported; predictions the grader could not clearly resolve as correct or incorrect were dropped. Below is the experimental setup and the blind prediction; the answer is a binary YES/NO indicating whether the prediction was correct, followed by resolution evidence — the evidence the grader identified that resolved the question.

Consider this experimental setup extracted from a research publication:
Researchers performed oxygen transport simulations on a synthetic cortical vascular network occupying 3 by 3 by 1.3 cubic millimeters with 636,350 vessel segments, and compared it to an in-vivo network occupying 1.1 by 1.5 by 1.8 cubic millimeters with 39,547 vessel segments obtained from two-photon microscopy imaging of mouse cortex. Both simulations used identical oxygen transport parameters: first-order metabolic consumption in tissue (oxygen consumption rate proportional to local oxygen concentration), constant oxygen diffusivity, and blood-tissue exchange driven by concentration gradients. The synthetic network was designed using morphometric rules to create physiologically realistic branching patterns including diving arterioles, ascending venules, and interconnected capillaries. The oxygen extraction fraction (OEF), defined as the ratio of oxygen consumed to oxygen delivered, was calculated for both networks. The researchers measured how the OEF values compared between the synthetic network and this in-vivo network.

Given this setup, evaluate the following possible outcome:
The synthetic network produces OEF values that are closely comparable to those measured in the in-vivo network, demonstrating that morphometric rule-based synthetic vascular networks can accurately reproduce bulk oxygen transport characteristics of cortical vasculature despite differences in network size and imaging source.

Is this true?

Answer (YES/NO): NO